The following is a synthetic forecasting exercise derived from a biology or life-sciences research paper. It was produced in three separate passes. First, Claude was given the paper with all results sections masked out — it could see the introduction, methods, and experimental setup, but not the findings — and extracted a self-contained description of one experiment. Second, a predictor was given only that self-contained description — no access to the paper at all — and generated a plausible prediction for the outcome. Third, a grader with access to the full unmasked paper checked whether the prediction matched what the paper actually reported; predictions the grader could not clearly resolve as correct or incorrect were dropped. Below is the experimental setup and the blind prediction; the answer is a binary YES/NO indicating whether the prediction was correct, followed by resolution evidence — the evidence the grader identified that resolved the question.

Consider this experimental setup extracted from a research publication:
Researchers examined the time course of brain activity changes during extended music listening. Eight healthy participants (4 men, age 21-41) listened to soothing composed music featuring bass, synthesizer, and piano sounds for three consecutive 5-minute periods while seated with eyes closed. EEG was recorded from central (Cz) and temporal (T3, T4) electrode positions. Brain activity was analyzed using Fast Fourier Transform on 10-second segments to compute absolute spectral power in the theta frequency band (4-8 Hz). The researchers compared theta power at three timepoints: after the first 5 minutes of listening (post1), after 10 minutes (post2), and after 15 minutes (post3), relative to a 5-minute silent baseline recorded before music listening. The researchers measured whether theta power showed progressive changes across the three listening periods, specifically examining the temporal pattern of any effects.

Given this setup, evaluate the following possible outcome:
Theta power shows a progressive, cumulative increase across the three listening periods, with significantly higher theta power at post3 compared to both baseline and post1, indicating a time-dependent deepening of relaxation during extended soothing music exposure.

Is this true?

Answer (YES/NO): NO